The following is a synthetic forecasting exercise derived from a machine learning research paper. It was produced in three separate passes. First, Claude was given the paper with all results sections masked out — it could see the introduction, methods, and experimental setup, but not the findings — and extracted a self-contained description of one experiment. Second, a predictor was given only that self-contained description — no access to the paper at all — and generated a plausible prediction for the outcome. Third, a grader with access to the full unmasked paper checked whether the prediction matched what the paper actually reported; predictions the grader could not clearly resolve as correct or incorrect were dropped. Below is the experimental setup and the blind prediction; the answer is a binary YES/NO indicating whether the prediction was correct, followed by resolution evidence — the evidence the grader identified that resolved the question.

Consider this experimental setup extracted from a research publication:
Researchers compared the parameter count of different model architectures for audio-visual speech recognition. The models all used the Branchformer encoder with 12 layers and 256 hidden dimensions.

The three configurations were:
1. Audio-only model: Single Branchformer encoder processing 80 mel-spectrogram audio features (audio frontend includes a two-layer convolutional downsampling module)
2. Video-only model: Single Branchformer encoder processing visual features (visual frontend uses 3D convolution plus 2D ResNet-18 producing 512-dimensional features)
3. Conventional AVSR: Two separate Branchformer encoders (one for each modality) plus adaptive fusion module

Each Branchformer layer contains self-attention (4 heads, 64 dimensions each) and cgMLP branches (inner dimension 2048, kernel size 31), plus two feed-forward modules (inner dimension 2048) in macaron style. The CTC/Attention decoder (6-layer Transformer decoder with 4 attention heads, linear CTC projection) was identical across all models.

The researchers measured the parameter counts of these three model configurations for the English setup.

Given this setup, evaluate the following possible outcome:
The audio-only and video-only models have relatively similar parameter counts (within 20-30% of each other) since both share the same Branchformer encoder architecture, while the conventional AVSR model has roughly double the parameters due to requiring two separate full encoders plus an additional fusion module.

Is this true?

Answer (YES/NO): YES